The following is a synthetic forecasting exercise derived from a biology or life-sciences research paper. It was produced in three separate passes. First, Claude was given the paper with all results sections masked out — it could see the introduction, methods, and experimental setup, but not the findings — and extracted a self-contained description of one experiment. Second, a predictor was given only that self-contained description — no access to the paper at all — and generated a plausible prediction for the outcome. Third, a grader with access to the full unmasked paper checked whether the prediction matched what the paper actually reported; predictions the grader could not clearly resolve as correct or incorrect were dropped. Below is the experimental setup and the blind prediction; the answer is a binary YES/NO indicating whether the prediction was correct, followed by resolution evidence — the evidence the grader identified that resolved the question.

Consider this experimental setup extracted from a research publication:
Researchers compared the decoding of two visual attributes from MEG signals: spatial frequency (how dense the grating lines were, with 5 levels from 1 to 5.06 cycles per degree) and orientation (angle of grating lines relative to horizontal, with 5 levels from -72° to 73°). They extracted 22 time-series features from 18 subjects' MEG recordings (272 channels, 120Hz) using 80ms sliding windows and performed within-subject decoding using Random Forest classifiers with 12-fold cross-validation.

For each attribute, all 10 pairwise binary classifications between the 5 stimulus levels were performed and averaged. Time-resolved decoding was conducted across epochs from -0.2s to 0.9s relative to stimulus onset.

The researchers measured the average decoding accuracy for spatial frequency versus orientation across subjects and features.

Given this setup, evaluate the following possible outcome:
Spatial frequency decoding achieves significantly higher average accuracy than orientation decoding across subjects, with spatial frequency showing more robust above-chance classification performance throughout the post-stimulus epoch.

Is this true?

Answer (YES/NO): YES